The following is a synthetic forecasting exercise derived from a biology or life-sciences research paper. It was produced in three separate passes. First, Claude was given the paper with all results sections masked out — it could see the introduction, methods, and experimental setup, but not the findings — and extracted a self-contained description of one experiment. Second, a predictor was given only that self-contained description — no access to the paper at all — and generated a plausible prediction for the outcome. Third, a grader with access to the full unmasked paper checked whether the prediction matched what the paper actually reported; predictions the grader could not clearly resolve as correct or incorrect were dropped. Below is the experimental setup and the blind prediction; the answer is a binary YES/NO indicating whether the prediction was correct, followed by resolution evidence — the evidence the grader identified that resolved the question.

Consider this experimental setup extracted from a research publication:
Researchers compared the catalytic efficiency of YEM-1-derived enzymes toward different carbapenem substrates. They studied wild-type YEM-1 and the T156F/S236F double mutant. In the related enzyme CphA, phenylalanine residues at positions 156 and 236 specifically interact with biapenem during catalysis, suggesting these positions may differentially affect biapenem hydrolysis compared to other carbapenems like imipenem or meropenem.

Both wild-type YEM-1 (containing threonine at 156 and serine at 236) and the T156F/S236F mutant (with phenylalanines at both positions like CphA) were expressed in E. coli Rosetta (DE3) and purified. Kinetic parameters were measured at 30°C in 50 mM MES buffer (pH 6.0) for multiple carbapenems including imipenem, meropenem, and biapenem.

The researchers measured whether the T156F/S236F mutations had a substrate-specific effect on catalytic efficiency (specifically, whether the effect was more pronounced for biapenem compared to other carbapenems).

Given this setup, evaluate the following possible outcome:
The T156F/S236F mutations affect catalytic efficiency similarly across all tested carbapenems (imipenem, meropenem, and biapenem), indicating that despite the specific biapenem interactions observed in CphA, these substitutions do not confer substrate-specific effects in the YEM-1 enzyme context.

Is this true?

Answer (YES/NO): NO